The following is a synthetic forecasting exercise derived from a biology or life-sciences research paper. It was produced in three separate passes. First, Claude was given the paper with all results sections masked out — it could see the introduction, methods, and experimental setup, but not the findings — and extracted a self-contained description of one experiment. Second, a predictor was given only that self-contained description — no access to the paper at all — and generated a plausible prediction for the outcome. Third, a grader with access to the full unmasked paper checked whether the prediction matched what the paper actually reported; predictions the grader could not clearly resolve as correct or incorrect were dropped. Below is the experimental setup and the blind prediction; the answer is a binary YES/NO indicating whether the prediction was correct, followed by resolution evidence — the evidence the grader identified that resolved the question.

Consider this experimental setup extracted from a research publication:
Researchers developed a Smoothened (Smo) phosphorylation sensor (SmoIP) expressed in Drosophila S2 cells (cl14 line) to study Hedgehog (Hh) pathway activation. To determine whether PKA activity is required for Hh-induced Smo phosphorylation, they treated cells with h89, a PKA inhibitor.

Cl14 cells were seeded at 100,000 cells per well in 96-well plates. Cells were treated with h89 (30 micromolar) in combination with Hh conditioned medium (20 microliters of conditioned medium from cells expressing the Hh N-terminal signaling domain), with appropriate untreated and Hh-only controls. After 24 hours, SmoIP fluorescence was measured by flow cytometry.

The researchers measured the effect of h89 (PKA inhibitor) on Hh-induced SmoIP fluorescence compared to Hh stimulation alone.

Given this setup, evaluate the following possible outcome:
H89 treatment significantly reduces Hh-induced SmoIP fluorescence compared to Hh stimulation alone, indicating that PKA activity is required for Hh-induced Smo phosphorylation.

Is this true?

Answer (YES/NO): YES